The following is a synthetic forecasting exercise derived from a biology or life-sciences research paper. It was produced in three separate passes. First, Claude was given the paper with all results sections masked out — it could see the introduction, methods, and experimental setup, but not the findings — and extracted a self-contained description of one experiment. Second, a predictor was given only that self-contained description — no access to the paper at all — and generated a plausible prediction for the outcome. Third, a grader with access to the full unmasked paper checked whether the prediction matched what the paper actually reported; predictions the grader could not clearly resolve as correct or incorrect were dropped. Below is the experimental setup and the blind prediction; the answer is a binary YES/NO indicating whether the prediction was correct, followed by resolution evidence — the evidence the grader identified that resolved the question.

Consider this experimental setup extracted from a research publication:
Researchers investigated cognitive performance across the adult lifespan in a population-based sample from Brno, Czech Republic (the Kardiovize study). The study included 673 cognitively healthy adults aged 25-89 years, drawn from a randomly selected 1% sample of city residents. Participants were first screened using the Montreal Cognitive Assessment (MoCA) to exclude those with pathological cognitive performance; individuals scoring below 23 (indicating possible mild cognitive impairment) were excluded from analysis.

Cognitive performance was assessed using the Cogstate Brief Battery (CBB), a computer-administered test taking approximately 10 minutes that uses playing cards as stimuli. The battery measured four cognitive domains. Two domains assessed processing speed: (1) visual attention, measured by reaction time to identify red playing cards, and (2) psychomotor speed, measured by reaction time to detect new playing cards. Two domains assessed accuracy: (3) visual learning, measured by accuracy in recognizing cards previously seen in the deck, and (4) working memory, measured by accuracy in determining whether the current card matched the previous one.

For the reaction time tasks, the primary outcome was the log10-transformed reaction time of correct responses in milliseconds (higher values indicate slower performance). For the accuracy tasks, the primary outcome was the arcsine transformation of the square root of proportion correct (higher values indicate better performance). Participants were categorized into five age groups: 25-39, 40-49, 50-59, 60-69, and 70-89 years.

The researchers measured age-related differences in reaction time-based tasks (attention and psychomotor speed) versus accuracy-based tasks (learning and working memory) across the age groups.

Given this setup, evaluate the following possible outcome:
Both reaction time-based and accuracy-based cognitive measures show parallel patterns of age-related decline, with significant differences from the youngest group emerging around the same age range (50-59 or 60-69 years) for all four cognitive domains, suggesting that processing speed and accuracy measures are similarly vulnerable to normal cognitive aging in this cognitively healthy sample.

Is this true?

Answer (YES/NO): NO